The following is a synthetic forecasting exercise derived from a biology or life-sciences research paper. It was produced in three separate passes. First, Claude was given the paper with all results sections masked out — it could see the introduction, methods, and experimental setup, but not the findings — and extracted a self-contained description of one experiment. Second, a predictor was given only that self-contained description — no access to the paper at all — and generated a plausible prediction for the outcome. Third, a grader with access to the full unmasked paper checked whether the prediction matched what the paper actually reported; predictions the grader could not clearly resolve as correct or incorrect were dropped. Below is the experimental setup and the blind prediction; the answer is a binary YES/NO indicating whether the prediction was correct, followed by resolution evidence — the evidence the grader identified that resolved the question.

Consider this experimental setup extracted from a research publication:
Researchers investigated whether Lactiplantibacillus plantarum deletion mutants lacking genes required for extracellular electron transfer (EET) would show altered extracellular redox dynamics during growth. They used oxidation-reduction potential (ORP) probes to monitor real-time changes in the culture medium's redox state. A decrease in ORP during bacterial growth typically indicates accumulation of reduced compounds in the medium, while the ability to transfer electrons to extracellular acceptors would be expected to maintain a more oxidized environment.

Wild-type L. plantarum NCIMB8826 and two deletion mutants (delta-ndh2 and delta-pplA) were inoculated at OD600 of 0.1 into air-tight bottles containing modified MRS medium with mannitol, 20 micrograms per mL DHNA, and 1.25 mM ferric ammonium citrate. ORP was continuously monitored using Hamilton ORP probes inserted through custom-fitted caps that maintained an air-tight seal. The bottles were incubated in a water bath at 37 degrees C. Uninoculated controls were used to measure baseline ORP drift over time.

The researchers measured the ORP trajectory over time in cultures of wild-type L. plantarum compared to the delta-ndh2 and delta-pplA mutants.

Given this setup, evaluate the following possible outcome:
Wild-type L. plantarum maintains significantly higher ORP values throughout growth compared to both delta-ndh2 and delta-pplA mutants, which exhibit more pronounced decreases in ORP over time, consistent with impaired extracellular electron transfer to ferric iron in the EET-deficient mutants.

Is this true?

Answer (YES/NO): NO